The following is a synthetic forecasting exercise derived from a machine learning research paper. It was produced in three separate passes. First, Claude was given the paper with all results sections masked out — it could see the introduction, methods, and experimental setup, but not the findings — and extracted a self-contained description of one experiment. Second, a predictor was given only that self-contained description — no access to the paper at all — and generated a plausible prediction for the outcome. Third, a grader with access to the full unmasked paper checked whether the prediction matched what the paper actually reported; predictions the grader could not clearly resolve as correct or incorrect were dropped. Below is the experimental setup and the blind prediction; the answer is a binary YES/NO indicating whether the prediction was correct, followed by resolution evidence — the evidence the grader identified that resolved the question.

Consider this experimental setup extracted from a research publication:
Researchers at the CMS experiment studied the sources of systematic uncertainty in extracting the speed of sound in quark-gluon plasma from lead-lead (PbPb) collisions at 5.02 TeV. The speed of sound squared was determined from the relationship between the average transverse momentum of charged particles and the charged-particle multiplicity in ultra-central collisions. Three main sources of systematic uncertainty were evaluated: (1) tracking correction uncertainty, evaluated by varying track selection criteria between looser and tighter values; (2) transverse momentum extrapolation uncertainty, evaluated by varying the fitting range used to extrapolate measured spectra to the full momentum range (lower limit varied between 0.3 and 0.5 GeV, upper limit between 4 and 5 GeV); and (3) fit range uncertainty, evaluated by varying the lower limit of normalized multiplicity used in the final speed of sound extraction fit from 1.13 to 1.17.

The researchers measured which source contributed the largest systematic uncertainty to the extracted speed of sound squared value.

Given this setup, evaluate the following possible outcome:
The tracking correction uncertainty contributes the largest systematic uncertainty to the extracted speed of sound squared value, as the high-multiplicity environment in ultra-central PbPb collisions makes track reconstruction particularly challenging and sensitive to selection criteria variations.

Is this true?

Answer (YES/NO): NO